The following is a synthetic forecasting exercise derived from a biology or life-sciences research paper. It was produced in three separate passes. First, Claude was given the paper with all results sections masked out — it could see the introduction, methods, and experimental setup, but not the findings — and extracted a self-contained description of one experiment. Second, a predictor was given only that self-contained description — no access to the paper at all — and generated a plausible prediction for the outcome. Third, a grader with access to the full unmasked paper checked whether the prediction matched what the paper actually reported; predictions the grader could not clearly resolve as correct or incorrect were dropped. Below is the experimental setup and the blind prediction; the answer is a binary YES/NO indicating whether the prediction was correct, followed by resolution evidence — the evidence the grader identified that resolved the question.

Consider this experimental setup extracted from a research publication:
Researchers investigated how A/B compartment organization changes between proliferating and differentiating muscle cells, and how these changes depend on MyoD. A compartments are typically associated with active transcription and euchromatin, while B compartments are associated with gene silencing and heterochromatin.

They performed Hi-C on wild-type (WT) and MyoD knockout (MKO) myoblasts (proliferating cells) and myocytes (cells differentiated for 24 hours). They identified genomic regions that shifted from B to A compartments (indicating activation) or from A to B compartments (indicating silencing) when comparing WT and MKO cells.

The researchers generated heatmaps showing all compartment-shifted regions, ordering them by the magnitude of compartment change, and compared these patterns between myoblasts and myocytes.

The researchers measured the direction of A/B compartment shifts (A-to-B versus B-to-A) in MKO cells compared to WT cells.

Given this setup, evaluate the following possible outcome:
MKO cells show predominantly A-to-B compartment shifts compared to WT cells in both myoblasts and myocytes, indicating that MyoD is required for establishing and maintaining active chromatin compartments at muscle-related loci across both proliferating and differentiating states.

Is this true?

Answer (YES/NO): NO